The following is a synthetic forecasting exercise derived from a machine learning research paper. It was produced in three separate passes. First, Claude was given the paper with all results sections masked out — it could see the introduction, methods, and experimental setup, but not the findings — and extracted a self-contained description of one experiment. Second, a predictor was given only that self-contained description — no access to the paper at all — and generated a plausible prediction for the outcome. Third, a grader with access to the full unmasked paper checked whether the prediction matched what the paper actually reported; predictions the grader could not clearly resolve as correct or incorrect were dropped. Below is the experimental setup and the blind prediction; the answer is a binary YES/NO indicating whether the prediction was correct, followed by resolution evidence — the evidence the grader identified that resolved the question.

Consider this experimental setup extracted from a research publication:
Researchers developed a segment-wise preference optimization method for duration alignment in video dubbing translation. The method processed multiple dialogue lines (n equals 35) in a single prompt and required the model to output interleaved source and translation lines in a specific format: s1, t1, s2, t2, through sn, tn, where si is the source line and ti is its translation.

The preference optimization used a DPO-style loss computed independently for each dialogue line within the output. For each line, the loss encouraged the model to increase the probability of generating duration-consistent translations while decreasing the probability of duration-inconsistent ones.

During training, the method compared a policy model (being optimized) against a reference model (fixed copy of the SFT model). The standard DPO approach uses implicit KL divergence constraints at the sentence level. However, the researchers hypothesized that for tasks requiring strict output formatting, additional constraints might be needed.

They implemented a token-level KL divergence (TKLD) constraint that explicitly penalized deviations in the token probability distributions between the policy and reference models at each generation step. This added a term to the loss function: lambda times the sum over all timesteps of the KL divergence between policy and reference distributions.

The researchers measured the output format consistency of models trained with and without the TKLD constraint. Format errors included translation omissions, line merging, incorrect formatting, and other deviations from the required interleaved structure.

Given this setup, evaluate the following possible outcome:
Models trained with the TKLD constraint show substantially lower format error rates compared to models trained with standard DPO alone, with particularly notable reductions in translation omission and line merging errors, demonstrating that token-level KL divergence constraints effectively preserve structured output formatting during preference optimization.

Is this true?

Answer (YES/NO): NO